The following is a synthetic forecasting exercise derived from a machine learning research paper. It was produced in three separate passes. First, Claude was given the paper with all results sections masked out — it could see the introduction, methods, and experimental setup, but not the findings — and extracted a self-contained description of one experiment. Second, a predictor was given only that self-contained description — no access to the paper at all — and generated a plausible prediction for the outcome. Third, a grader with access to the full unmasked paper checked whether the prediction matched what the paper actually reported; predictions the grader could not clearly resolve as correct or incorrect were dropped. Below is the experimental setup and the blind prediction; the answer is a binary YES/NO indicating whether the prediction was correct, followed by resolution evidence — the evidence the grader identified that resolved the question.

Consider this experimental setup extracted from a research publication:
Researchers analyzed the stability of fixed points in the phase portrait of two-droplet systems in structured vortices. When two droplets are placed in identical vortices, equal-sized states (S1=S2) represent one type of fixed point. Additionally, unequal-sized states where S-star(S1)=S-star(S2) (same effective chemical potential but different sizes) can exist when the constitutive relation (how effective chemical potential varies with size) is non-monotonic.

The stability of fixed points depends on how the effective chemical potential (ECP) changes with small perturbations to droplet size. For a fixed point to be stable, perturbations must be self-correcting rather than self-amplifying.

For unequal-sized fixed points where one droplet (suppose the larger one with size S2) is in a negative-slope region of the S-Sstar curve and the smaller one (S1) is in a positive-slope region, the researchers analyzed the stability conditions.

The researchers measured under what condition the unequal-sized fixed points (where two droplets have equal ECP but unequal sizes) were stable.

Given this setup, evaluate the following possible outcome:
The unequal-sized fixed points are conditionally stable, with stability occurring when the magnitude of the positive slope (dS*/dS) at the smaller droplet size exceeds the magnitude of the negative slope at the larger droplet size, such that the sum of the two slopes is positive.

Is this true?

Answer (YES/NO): NO